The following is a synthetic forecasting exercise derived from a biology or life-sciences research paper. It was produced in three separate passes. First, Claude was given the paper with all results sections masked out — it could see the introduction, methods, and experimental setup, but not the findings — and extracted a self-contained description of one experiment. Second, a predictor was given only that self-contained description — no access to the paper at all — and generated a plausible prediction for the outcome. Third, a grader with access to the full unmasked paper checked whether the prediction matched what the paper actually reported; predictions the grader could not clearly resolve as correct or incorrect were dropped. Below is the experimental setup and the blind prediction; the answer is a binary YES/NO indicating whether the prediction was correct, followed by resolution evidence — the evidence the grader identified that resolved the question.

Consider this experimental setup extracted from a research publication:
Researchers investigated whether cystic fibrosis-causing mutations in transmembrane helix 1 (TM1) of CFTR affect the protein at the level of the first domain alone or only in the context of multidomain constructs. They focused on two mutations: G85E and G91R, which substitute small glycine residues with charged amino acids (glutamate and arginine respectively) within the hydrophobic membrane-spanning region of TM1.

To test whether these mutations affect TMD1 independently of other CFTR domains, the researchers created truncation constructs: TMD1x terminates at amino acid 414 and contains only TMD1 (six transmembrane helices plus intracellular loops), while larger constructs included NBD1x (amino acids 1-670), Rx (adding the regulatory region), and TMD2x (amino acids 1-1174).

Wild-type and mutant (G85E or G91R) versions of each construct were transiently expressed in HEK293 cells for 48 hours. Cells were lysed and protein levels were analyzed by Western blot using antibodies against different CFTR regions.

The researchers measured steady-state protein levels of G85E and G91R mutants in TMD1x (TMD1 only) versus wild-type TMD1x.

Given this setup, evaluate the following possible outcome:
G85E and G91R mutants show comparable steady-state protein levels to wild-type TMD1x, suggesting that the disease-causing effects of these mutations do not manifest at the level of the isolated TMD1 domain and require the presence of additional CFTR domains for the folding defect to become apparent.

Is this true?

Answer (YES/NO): NO